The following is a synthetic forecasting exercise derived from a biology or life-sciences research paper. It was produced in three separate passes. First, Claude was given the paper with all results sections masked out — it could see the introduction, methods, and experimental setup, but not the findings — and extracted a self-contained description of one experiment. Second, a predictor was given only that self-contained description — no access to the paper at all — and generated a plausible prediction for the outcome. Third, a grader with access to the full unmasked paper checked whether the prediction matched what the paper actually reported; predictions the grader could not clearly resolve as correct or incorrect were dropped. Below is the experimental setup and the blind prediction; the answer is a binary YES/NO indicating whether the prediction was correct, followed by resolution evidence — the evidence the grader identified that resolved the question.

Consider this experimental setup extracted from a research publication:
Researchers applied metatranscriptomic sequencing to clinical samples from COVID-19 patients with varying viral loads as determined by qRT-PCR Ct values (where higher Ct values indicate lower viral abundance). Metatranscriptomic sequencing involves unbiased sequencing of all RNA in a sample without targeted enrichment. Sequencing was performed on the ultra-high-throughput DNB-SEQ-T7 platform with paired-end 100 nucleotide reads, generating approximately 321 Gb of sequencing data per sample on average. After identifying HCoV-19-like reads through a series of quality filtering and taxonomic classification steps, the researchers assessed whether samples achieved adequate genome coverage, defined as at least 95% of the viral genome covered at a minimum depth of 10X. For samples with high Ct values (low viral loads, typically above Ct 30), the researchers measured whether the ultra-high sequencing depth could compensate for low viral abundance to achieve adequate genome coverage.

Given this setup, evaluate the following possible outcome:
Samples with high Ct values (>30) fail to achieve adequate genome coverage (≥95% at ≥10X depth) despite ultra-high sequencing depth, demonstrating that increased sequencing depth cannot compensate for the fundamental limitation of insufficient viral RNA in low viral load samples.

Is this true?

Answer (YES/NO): NO